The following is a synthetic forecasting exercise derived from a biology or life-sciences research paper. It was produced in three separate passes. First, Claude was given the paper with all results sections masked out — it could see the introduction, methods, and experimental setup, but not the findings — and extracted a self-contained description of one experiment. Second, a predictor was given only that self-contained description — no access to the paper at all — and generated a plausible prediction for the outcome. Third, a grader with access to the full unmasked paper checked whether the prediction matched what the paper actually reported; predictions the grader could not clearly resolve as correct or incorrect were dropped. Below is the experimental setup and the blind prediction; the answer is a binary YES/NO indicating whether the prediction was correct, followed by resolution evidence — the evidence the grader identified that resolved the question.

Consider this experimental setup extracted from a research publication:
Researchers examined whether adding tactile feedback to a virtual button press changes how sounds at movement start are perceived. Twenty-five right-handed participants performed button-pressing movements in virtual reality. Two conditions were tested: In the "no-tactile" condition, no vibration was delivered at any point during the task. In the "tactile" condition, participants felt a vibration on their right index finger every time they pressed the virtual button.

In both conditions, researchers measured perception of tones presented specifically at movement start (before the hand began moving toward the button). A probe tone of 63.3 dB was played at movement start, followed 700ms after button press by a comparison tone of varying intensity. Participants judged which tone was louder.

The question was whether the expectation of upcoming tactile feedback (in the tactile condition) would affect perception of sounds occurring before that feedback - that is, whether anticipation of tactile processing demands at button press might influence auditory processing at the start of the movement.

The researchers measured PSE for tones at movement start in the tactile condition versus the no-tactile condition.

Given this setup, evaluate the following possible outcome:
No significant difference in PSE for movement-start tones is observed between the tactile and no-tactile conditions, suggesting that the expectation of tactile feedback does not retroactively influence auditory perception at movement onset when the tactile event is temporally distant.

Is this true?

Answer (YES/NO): YES